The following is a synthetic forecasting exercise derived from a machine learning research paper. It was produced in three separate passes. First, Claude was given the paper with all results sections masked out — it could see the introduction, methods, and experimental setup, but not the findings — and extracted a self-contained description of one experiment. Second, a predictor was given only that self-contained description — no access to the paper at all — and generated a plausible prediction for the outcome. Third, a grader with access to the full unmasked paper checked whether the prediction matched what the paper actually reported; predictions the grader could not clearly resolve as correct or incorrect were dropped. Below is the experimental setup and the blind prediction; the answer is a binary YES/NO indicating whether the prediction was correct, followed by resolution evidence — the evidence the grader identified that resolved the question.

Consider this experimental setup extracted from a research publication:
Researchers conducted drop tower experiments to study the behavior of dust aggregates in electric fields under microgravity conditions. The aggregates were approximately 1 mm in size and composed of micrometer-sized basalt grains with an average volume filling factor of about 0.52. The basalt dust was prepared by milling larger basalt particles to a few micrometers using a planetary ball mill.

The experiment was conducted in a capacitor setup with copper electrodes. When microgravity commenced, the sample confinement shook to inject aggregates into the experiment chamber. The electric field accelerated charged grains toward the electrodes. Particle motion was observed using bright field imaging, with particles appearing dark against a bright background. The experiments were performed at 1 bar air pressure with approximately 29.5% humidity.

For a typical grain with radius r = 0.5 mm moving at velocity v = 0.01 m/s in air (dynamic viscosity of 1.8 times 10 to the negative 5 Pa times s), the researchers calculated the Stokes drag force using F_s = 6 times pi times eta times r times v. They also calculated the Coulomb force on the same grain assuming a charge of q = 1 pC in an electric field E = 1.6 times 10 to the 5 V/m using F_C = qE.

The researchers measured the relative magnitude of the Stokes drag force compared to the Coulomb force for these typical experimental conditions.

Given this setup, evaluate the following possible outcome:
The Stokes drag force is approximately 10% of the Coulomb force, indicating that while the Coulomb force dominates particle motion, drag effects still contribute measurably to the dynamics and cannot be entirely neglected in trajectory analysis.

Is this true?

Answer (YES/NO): NO